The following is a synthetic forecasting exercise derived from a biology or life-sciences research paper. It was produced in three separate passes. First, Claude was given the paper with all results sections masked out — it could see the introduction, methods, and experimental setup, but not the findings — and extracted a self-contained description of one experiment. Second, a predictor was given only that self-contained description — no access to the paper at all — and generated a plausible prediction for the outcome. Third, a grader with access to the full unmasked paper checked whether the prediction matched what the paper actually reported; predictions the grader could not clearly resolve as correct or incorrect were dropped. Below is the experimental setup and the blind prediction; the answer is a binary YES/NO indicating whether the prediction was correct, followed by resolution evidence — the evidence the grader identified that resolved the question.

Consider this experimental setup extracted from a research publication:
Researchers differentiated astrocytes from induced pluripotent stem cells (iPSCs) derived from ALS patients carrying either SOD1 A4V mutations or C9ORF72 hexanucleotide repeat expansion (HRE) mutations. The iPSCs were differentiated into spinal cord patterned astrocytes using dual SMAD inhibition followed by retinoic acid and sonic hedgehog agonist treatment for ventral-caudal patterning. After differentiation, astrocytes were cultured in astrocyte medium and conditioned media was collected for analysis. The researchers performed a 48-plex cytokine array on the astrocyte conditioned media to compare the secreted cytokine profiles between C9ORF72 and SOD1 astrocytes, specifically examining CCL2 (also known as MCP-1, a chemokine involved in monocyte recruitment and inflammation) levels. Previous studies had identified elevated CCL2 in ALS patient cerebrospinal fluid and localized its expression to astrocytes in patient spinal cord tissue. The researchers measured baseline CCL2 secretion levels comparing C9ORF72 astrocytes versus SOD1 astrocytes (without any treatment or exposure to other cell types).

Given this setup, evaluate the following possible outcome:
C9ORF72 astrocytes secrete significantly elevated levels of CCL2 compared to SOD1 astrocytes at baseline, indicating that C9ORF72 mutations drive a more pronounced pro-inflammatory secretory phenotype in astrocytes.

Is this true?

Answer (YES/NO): YES